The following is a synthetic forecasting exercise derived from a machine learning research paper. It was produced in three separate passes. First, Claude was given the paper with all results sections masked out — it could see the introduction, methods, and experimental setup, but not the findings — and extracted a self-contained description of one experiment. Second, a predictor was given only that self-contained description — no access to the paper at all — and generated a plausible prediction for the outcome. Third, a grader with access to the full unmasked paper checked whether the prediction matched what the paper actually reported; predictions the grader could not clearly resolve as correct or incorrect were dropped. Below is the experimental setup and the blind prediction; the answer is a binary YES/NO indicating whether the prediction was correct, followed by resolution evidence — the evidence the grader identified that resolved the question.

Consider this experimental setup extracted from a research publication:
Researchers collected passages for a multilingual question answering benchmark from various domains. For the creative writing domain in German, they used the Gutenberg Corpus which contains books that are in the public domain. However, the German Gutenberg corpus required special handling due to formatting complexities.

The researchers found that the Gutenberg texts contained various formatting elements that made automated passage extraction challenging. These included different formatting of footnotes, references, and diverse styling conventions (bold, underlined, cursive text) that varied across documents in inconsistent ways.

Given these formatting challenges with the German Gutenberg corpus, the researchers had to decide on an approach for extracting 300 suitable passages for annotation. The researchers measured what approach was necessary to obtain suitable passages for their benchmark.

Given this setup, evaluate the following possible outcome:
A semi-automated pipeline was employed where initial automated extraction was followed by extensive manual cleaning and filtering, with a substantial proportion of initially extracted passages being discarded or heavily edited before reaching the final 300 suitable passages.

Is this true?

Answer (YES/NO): NO